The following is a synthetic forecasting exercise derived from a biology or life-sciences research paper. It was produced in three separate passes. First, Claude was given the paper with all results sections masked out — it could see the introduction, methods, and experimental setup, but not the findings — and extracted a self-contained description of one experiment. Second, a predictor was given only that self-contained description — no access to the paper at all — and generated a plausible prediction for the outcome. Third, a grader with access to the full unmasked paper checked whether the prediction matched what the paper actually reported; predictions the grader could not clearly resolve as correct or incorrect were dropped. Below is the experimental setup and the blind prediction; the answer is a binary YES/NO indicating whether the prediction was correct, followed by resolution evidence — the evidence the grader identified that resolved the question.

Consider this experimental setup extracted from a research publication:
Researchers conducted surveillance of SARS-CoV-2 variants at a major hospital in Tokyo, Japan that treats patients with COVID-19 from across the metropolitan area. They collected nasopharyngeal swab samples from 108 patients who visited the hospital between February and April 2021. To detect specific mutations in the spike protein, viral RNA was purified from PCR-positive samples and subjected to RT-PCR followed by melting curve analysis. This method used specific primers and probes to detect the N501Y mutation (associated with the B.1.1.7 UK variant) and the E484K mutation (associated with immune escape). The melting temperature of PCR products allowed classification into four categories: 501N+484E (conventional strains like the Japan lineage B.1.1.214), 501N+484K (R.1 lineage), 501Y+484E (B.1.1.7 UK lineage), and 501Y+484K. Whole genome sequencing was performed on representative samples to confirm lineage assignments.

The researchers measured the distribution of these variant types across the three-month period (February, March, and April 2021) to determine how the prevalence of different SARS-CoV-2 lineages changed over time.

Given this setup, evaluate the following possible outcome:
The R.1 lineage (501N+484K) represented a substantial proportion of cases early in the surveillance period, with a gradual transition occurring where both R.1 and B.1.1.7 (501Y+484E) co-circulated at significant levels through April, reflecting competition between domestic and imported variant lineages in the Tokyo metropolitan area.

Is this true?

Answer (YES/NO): NO